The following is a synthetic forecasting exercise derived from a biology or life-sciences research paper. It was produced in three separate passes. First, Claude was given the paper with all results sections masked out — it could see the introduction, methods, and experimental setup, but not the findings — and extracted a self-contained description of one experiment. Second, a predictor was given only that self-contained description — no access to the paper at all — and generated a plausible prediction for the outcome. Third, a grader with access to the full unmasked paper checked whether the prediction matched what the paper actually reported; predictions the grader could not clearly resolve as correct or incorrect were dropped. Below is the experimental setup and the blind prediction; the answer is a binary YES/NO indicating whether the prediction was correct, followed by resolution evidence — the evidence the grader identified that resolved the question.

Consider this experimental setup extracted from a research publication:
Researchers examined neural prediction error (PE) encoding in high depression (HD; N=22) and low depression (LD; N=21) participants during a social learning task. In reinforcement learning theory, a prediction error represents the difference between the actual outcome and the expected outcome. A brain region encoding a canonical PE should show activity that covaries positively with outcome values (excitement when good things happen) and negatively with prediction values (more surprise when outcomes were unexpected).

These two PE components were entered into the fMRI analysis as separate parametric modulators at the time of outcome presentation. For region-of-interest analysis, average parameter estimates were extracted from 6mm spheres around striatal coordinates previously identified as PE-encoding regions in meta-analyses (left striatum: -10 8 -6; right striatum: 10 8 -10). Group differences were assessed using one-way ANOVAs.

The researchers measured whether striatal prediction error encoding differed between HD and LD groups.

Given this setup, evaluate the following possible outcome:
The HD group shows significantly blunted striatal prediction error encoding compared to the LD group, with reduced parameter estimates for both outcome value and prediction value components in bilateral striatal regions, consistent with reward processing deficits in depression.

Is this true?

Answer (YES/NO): NO